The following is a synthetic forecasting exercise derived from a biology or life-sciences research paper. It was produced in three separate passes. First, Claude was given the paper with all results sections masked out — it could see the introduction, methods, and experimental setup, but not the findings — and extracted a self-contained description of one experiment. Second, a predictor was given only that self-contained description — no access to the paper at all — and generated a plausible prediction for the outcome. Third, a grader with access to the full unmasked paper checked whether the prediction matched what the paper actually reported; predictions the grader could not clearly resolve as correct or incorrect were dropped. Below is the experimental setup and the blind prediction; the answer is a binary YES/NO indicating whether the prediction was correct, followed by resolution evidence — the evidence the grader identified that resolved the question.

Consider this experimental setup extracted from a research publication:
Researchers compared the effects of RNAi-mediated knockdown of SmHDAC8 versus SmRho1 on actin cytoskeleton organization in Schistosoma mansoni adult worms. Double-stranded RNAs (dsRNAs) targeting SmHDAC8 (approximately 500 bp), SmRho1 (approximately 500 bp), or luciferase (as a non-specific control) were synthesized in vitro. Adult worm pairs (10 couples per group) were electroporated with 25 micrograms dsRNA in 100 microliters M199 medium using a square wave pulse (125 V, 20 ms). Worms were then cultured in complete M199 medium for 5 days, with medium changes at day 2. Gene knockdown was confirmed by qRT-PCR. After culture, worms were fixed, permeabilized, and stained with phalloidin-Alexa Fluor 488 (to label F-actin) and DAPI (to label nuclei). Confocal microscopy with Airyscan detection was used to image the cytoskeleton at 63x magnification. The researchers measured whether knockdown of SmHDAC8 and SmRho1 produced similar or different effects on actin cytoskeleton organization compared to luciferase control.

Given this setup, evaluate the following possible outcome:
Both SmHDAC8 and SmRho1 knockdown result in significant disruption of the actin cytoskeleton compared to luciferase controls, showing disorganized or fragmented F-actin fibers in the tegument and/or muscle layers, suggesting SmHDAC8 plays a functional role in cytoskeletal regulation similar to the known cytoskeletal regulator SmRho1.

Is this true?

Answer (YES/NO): NO